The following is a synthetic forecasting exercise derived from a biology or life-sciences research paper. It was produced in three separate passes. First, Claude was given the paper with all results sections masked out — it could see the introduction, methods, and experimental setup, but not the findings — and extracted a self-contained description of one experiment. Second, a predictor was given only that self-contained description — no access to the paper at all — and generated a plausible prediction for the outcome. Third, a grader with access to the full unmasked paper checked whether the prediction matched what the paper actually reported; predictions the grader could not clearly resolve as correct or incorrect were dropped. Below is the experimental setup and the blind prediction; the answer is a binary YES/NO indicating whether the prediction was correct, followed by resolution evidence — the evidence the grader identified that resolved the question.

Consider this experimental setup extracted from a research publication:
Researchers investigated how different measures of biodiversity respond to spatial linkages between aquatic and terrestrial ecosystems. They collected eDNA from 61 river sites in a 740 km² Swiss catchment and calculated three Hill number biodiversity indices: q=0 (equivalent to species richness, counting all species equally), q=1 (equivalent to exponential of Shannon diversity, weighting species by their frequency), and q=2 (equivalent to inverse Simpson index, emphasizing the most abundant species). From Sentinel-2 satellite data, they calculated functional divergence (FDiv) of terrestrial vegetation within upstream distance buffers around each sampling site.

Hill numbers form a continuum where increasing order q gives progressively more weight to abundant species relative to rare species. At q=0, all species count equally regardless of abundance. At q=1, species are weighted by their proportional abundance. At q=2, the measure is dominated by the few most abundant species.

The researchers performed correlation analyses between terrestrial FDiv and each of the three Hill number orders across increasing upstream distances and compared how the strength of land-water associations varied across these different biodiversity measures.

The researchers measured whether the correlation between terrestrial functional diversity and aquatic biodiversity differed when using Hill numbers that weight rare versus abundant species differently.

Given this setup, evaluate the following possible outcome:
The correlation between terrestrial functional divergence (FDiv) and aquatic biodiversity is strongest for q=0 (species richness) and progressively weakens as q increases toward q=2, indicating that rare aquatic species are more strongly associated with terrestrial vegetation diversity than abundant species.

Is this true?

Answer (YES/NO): YES